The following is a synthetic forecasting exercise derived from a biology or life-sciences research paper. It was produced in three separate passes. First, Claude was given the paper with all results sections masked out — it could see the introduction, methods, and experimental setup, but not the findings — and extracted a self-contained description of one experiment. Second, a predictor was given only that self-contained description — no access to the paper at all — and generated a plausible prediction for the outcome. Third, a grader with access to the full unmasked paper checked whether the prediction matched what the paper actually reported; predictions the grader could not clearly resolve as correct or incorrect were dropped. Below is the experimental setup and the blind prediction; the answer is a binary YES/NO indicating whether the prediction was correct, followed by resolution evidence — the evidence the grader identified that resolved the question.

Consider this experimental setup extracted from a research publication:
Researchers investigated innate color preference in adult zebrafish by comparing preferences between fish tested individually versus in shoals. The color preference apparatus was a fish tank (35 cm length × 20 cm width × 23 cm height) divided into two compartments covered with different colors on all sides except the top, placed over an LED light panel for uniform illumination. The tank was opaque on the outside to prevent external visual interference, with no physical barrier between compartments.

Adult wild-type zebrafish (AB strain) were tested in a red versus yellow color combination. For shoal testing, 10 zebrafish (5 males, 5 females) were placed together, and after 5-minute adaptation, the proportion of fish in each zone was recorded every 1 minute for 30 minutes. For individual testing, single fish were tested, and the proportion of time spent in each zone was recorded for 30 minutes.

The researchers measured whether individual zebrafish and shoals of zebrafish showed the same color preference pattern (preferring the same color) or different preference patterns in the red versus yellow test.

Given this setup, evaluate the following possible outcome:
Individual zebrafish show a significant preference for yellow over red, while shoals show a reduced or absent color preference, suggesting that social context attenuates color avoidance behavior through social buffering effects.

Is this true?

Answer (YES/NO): NO